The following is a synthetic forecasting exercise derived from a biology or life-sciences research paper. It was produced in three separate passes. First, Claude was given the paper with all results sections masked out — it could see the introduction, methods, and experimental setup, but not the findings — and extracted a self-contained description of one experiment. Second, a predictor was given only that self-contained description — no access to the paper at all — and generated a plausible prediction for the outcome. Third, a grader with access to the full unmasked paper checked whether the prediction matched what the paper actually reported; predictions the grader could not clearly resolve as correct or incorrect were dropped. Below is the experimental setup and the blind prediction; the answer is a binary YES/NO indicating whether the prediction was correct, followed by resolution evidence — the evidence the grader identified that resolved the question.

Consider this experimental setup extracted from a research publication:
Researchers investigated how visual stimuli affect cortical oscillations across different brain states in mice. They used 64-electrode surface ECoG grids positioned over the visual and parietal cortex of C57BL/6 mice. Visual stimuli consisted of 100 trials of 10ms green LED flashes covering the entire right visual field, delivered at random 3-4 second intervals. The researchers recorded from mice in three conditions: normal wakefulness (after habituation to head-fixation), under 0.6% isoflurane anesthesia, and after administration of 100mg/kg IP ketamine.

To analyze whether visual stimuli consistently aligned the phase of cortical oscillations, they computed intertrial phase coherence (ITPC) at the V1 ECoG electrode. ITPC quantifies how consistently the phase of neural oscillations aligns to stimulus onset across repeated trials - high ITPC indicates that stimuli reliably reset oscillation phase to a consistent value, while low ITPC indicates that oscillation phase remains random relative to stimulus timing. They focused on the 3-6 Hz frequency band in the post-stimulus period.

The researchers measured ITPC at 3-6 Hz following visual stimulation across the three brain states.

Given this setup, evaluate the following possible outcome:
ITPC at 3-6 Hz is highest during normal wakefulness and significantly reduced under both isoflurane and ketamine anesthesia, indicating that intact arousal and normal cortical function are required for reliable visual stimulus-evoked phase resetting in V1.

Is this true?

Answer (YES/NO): YES